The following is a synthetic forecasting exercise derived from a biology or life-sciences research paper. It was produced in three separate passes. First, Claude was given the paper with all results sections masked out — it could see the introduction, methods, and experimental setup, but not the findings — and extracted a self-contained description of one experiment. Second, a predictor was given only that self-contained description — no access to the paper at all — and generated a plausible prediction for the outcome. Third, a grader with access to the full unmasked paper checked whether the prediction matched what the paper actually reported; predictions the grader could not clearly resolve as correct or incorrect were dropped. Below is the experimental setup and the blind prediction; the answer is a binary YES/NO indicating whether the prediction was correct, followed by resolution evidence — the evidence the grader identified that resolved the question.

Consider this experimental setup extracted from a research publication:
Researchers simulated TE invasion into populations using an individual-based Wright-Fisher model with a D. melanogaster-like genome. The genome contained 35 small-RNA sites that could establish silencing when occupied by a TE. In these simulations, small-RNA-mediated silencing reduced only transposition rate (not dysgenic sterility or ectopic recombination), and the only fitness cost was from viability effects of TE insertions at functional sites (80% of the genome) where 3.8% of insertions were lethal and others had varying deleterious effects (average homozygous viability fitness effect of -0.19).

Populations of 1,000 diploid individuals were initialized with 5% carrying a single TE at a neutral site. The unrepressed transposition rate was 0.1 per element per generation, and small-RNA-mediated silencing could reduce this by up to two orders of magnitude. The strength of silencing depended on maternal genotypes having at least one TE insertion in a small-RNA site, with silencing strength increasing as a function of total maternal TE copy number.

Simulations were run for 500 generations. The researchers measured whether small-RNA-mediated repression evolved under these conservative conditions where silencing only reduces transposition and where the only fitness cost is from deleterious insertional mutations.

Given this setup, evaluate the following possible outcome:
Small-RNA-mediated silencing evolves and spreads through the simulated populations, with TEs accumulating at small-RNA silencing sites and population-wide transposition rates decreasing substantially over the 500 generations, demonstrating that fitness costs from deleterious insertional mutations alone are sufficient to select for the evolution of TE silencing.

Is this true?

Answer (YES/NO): YES